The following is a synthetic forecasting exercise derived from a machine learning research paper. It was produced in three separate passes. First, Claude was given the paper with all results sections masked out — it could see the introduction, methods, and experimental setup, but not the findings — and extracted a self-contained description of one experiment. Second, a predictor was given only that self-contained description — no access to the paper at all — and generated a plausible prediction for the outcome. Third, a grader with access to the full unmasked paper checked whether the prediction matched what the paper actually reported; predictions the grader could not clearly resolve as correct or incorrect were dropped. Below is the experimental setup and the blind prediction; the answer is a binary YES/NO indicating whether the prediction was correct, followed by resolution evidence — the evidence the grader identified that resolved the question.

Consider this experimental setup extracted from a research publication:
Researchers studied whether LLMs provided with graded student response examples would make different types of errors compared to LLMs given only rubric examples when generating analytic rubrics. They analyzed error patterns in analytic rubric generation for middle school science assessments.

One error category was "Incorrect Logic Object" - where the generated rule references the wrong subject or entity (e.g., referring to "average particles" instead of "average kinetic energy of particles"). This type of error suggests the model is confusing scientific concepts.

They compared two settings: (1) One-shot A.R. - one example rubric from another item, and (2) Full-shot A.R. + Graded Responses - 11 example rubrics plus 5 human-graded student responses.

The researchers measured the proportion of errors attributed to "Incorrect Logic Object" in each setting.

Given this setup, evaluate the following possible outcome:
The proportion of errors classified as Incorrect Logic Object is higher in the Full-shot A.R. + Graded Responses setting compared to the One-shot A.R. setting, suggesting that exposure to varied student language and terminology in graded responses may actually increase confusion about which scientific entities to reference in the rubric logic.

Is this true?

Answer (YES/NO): NO